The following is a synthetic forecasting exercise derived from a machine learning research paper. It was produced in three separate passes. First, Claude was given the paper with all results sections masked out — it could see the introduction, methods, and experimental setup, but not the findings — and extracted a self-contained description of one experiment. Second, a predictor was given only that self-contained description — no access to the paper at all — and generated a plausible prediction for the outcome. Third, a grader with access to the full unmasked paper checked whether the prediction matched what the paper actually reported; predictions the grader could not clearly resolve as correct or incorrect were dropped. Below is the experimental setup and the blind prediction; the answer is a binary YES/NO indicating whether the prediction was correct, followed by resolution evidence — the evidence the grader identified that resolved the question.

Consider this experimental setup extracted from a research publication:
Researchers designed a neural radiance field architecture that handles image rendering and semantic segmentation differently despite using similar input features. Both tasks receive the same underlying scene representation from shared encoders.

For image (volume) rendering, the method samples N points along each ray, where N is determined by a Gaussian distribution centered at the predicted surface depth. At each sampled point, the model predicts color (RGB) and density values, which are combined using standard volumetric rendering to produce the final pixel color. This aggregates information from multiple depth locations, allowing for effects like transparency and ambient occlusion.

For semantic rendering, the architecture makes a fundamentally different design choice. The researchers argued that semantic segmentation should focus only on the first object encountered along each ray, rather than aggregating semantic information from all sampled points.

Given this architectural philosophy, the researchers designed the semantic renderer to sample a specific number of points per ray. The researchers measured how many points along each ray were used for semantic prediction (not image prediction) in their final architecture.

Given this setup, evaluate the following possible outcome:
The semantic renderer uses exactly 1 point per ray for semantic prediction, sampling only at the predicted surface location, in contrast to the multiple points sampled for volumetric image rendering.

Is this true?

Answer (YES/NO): YES